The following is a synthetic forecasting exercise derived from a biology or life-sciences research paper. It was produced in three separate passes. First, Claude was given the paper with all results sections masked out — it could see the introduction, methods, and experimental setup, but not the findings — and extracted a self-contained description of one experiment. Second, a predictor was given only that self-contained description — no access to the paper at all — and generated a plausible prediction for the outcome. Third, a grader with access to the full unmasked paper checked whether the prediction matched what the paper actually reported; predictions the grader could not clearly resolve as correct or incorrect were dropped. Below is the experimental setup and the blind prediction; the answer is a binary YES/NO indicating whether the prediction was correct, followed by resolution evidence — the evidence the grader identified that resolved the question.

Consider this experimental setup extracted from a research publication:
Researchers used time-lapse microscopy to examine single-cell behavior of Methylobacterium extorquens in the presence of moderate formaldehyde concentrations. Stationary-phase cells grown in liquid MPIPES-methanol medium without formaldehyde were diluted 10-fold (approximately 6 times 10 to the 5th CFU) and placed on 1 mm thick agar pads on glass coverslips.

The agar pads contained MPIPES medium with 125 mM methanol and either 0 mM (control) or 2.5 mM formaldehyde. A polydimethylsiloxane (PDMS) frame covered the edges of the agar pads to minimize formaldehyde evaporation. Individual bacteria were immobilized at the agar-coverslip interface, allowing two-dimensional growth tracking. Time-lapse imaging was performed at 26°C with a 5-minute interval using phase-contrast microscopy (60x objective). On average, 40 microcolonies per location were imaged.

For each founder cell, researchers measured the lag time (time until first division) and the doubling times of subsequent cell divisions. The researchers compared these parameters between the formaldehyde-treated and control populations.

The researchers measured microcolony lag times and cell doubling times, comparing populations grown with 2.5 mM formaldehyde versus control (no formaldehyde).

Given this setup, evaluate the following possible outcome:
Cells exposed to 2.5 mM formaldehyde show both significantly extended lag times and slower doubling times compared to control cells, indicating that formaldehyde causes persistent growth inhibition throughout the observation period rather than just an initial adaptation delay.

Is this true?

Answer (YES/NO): NO